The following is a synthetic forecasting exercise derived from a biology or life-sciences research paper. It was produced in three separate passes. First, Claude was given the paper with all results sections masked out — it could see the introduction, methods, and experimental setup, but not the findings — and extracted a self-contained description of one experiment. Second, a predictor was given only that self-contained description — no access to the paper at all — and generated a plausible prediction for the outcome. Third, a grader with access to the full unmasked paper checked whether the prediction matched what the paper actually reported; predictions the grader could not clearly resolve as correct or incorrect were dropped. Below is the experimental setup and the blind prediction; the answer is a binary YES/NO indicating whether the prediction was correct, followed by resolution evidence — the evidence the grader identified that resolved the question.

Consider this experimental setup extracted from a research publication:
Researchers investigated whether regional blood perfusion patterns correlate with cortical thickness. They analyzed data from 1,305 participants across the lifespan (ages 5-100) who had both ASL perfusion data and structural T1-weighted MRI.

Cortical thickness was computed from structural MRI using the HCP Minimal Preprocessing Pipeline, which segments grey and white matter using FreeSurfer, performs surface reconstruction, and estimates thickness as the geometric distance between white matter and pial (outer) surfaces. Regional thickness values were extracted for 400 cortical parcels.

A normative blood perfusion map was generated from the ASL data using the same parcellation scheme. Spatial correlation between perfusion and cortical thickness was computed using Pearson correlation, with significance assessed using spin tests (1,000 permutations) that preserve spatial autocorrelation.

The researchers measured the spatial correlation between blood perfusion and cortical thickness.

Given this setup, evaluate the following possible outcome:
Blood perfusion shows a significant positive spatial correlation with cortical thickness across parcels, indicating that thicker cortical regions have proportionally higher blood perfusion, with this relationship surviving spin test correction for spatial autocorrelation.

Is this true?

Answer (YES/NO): NO